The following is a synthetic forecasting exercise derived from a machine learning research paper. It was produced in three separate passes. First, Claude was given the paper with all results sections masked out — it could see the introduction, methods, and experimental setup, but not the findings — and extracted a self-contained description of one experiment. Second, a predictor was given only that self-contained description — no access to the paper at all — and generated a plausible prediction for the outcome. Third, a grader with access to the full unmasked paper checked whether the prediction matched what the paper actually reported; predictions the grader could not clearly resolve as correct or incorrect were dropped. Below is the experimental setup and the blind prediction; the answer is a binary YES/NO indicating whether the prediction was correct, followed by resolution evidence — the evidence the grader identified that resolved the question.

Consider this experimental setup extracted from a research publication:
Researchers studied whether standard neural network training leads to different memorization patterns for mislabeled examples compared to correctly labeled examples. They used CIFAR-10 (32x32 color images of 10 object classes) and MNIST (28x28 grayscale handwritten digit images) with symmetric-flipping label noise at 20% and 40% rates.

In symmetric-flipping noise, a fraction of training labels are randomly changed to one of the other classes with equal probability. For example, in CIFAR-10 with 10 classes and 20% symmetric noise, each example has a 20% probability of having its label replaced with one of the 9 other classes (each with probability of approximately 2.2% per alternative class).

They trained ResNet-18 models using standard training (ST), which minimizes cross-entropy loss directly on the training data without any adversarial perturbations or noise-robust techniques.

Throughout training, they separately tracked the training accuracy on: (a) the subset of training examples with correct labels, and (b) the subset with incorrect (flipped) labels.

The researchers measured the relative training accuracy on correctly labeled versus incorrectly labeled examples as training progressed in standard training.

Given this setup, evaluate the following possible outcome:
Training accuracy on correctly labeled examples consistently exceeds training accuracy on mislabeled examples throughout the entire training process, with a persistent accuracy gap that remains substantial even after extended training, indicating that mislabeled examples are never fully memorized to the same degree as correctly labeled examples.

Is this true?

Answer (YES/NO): NO